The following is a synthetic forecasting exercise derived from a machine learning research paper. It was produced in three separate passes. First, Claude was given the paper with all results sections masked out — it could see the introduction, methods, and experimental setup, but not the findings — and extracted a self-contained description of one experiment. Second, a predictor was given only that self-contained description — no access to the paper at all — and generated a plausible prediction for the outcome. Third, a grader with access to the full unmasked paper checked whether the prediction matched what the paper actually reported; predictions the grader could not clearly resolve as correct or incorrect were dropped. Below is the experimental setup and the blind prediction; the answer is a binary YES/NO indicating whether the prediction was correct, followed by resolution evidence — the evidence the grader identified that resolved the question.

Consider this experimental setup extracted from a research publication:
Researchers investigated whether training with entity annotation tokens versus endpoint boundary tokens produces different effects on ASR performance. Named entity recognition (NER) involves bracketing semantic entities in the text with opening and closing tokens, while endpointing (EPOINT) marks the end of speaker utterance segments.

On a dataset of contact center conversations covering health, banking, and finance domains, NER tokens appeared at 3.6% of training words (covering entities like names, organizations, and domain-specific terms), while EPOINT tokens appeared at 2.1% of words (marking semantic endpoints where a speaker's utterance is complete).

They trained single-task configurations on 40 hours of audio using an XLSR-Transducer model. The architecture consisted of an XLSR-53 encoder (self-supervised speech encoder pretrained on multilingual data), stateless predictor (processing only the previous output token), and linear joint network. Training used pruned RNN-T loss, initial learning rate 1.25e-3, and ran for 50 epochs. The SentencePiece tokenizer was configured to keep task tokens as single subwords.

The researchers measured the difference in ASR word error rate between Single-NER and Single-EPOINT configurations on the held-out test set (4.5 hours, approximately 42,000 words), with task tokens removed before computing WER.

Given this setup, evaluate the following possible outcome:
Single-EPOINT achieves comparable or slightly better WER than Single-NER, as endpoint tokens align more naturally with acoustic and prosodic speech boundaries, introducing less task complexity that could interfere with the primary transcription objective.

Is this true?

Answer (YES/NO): YES